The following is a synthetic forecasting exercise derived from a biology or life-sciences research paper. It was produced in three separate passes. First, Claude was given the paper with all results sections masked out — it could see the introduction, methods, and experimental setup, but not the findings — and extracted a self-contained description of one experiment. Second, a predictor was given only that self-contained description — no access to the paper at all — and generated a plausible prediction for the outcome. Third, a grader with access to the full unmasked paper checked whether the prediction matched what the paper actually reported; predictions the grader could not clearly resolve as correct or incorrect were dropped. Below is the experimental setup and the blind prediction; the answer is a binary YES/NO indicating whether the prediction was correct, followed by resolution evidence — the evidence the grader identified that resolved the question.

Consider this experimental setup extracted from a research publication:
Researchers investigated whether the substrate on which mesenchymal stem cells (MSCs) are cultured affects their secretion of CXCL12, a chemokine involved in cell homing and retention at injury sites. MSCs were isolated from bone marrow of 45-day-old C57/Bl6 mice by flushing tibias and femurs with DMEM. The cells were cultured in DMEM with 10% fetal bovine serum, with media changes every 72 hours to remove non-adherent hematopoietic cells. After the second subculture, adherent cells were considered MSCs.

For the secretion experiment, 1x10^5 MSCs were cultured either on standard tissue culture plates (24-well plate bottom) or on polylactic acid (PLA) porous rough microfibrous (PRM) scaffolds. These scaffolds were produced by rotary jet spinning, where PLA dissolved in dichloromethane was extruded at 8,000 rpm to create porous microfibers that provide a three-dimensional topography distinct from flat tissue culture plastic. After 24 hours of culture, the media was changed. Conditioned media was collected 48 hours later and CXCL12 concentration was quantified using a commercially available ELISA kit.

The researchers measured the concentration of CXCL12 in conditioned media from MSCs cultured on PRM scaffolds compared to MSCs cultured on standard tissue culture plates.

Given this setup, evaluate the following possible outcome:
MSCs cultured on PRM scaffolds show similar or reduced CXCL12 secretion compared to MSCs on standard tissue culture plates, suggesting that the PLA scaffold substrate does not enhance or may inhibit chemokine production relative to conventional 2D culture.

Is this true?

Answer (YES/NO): NO